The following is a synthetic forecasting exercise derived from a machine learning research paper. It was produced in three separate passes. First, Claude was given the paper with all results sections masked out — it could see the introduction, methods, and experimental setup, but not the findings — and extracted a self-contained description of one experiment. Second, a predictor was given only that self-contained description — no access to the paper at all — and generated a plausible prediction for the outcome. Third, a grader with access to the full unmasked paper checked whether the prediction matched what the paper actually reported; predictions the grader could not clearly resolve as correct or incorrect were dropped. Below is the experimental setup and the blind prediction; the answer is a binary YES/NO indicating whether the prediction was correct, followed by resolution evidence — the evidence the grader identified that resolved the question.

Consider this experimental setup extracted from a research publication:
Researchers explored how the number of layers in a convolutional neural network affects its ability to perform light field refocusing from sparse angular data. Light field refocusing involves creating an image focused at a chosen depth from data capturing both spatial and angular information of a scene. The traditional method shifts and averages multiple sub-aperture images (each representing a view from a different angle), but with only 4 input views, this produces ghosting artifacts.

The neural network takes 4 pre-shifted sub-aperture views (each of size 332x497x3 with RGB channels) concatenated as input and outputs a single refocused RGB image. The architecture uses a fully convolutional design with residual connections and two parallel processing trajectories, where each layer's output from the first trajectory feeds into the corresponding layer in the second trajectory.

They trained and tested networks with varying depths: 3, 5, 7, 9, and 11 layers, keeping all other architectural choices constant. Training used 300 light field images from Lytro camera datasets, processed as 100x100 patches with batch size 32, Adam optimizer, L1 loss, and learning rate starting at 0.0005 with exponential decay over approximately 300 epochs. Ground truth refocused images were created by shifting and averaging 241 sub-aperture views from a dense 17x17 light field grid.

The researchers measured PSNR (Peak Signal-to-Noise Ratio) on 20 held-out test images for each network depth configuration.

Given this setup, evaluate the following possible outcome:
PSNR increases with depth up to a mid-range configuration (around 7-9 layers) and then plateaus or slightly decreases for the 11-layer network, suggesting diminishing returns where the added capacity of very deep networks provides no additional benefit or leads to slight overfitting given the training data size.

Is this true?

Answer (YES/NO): YES